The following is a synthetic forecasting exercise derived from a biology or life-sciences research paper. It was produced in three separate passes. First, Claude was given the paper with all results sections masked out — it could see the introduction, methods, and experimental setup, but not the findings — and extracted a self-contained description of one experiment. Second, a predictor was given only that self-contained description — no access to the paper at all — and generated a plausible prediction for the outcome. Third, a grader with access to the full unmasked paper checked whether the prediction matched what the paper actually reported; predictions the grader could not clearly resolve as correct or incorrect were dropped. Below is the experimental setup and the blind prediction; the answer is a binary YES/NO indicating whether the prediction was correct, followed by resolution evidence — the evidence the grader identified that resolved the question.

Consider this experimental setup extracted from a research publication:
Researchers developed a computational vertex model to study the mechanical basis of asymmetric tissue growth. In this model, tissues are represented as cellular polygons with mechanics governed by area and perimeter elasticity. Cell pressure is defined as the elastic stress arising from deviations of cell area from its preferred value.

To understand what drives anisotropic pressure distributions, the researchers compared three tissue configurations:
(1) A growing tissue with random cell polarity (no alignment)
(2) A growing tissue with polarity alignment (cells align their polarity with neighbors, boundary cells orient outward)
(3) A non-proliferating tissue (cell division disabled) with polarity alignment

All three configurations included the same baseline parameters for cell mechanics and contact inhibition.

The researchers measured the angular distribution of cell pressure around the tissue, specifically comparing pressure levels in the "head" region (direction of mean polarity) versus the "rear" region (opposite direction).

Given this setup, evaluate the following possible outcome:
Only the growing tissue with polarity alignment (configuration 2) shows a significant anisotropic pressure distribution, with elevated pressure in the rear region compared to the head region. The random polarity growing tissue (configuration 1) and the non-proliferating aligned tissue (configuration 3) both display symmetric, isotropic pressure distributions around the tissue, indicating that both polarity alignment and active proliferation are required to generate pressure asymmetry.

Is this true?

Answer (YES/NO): NO